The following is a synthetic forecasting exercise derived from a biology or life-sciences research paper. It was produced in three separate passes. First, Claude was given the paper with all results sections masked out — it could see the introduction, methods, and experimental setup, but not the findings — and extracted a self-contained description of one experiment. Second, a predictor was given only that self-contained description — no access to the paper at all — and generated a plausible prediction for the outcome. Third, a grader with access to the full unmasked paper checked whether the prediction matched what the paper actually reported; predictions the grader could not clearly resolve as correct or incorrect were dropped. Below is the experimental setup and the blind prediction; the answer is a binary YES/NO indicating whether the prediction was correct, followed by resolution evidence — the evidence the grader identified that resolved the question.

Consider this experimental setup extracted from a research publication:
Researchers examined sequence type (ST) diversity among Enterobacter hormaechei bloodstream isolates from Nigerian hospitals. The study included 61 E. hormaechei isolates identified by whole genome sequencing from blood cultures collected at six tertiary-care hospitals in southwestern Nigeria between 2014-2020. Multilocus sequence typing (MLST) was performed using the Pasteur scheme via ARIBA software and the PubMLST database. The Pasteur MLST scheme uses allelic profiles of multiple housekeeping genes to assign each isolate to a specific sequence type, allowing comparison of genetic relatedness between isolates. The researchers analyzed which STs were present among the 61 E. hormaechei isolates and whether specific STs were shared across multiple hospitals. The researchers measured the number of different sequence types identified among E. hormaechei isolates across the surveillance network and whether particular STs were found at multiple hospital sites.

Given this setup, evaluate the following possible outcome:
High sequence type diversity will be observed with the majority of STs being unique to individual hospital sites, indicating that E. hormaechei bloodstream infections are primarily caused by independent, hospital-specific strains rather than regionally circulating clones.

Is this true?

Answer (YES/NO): YES